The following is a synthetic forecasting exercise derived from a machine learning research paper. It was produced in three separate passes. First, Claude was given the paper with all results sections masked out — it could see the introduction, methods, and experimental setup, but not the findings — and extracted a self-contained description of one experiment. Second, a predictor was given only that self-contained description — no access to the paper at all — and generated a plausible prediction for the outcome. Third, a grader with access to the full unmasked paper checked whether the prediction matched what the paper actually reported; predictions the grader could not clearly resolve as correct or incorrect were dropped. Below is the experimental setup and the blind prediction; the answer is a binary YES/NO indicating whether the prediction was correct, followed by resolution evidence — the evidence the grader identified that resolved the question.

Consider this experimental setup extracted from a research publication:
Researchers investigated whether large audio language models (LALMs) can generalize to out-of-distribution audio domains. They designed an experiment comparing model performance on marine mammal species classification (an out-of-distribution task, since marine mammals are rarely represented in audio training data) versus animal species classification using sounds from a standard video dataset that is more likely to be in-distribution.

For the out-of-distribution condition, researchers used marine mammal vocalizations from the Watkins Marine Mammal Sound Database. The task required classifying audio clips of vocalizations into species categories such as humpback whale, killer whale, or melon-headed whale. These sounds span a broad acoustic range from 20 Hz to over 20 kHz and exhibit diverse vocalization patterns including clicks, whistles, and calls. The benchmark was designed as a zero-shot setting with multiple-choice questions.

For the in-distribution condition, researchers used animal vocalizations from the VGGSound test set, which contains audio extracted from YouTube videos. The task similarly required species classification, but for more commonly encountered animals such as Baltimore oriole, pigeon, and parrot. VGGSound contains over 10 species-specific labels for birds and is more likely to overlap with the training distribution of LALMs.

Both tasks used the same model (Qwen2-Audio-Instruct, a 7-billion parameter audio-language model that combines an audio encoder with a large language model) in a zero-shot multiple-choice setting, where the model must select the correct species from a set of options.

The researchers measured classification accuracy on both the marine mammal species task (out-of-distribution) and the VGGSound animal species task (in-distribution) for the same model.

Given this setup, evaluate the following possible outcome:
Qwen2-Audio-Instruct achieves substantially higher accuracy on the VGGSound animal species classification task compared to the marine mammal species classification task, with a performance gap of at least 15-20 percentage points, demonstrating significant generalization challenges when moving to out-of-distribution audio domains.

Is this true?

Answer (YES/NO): YES